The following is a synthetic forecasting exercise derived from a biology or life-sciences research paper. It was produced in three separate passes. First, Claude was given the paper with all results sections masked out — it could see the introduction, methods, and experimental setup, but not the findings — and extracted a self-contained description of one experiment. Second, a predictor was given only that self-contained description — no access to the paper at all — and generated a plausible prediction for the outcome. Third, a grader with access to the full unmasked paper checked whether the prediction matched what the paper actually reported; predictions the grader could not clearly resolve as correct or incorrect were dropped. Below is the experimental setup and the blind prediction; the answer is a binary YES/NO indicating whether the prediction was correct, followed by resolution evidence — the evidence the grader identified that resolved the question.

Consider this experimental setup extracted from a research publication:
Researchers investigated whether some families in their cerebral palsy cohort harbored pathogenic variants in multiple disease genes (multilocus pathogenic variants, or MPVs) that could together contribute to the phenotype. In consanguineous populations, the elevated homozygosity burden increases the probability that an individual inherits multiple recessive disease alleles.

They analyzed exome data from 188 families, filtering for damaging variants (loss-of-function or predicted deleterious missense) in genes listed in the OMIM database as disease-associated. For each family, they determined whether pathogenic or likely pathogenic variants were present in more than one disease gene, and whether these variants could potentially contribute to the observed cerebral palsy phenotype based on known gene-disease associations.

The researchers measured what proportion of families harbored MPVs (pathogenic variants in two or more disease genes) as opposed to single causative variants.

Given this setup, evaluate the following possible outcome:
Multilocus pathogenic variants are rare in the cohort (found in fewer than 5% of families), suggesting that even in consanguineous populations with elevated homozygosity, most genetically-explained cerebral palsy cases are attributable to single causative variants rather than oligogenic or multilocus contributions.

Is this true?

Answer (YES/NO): NO